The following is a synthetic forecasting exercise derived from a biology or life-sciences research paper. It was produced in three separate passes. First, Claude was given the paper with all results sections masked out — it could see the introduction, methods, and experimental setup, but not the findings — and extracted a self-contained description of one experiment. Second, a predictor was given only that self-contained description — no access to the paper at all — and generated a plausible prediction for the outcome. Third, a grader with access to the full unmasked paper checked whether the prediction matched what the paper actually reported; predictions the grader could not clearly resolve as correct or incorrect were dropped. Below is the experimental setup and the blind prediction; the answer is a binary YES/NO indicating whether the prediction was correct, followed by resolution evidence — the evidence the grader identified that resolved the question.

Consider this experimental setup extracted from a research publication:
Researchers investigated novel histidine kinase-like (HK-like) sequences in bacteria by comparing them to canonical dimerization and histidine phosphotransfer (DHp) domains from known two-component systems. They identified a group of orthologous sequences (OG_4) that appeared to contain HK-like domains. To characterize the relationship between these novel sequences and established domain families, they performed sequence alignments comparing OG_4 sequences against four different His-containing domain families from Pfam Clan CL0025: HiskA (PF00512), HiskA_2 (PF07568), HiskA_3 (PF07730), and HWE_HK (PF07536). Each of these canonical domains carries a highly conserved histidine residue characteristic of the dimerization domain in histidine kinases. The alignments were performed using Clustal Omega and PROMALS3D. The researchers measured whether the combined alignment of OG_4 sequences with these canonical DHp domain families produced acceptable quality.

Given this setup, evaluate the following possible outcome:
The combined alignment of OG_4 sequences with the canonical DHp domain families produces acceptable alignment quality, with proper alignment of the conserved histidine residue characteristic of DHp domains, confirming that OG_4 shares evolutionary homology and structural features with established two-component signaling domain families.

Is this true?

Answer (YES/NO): YES